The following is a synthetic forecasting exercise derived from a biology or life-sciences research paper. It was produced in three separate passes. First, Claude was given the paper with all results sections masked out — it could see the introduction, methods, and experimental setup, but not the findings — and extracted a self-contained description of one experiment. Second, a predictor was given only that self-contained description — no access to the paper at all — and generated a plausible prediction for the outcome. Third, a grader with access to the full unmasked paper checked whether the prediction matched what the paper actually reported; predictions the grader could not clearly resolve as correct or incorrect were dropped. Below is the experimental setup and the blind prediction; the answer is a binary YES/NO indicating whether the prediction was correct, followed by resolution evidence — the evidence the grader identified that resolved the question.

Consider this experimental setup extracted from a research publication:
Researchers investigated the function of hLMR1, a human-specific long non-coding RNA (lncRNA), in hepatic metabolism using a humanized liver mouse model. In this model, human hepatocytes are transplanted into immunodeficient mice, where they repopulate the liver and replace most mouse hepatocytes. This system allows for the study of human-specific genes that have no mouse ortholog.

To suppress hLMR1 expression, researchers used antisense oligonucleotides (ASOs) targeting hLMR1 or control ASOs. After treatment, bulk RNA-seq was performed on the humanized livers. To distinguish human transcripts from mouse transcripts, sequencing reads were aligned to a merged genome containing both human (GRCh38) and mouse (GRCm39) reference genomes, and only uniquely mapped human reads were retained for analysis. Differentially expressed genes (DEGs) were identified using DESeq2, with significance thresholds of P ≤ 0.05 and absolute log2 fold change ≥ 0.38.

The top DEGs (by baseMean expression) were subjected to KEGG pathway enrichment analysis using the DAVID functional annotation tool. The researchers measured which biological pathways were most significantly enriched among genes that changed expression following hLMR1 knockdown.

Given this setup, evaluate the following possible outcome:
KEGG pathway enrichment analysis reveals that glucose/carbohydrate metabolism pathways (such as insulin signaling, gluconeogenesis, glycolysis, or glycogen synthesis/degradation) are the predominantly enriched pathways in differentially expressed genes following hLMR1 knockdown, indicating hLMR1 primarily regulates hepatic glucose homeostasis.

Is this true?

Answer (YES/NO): NO